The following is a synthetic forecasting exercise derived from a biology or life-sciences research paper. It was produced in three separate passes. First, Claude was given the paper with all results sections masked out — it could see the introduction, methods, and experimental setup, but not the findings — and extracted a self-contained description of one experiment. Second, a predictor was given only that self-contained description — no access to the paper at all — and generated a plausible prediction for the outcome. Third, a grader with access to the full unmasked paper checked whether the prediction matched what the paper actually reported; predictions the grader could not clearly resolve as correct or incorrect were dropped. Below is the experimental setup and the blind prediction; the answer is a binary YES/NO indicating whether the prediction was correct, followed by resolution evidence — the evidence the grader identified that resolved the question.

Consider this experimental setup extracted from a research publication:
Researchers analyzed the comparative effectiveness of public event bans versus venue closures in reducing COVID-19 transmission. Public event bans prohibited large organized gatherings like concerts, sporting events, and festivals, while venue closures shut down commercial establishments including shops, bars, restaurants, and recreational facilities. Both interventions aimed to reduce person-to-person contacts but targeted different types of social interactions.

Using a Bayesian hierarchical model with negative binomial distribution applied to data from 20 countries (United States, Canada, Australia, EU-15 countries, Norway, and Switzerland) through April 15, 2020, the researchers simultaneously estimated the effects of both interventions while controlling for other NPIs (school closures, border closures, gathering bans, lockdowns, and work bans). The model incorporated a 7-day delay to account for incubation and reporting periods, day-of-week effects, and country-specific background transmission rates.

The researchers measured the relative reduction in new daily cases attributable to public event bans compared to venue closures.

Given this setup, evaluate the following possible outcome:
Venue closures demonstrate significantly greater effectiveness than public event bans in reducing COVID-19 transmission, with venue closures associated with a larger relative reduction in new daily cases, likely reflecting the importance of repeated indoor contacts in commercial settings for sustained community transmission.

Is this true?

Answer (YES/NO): YES